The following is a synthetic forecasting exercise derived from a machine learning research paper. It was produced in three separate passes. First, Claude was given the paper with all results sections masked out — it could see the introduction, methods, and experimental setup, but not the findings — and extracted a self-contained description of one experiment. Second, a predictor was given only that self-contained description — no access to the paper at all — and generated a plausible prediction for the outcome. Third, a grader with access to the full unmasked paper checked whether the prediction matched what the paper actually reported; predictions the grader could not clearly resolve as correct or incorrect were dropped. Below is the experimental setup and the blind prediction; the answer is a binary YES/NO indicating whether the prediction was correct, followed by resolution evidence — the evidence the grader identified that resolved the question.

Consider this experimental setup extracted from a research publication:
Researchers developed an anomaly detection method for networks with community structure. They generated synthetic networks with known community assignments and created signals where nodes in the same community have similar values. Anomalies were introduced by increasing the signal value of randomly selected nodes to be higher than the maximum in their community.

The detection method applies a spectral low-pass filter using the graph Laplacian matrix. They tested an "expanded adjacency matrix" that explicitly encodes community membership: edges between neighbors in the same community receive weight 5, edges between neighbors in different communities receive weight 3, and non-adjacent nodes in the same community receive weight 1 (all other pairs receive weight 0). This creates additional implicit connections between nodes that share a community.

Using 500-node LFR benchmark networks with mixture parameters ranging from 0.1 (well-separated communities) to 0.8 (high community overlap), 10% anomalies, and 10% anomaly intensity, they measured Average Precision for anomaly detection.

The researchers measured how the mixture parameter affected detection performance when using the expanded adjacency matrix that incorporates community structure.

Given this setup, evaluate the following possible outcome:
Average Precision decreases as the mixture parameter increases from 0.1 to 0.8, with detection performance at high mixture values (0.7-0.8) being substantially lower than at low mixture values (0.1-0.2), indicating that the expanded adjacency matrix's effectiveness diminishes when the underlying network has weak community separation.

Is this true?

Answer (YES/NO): NO